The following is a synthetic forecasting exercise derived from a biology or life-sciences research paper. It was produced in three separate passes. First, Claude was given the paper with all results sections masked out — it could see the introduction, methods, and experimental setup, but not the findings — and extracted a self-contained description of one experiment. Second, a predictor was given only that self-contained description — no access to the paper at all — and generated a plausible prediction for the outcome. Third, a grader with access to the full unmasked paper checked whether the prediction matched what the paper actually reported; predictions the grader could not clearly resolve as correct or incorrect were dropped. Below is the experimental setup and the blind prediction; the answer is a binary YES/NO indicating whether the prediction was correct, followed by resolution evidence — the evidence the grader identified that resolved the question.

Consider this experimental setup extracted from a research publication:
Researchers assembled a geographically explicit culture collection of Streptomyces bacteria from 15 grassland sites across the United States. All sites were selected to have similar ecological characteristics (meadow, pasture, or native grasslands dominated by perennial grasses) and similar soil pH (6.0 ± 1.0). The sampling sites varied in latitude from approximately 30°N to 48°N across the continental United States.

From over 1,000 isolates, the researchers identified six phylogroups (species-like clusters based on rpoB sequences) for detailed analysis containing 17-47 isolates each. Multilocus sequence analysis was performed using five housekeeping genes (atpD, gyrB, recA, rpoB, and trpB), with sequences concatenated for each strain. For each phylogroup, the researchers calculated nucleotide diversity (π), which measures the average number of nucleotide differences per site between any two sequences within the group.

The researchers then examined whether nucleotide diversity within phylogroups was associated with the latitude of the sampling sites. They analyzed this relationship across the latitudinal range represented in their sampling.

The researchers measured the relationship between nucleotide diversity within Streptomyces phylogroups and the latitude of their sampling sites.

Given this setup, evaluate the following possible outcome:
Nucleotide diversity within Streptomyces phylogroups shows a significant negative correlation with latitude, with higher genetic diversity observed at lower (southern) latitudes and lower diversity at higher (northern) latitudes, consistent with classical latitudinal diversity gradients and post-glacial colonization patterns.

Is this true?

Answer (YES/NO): YES